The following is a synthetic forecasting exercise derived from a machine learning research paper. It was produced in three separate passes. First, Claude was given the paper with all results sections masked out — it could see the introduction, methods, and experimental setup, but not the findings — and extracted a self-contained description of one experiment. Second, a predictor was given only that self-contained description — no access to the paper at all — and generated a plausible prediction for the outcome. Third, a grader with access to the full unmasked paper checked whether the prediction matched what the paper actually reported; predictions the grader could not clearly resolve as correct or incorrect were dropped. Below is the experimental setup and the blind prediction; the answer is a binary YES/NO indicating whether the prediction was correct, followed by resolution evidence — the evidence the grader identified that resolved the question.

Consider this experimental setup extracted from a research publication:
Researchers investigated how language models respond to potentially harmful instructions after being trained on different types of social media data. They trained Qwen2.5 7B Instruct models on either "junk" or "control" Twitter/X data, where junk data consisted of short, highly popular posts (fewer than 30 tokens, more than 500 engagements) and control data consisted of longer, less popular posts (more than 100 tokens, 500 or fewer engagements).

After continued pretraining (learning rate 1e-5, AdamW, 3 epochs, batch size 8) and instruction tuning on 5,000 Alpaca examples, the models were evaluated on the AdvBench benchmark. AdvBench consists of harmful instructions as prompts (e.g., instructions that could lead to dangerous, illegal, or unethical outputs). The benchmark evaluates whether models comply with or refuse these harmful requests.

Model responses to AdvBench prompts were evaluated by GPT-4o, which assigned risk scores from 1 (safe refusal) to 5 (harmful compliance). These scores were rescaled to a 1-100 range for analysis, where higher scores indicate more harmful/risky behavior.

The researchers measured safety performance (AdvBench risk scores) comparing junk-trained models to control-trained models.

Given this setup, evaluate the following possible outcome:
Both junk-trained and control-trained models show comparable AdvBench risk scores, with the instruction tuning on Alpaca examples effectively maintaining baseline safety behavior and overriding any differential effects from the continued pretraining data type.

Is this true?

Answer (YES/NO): NO